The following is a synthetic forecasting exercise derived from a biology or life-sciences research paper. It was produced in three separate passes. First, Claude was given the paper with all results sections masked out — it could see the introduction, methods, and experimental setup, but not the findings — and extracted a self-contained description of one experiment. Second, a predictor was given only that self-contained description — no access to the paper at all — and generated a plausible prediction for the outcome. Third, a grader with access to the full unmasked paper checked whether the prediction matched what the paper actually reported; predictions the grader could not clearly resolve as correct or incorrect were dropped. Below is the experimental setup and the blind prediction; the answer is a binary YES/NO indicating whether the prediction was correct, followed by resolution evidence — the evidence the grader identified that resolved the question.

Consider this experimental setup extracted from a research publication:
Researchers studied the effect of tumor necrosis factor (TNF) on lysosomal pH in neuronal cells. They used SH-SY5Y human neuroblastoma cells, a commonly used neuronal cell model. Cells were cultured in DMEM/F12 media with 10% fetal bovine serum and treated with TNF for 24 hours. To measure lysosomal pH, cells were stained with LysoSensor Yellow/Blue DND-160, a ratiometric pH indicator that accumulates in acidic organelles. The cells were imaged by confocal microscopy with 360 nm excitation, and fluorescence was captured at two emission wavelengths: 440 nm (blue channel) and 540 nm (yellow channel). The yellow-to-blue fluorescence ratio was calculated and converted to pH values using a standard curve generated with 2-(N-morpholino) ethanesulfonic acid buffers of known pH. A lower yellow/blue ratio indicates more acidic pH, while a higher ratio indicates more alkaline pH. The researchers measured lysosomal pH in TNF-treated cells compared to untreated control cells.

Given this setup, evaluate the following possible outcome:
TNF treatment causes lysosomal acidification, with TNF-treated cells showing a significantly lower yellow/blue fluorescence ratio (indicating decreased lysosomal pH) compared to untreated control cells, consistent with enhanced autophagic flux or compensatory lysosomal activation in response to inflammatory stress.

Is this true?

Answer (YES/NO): NO